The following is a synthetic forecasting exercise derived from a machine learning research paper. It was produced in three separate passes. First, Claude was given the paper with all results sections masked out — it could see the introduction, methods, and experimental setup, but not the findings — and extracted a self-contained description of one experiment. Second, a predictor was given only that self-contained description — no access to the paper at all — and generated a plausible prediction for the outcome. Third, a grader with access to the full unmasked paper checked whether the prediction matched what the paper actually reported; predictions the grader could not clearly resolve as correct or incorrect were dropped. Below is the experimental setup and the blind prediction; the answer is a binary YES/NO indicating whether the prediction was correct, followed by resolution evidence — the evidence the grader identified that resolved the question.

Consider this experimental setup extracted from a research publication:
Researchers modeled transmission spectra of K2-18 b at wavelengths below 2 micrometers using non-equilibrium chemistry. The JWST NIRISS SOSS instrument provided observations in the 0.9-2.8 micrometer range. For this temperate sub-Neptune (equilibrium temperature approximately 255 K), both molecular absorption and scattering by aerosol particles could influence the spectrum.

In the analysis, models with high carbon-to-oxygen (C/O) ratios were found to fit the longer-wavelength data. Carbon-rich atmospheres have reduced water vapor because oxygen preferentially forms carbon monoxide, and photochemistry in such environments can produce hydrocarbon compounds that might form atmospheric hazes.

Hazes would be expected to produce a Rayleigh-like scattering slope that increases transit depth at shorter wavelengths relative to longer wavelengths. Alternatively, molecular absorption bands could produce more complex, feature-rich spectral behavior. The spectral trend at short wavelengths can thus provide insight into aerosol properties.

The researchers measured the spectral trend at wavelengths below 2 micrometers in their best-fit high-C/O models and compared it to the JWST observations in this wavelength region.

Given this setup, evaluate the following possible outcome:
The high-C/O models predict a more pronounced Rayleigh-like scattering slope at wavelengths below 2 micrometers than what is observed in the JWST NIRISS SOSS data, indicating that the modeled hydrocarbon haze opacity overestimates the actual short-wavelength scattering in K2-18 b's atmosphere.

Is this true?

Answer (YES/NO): NO